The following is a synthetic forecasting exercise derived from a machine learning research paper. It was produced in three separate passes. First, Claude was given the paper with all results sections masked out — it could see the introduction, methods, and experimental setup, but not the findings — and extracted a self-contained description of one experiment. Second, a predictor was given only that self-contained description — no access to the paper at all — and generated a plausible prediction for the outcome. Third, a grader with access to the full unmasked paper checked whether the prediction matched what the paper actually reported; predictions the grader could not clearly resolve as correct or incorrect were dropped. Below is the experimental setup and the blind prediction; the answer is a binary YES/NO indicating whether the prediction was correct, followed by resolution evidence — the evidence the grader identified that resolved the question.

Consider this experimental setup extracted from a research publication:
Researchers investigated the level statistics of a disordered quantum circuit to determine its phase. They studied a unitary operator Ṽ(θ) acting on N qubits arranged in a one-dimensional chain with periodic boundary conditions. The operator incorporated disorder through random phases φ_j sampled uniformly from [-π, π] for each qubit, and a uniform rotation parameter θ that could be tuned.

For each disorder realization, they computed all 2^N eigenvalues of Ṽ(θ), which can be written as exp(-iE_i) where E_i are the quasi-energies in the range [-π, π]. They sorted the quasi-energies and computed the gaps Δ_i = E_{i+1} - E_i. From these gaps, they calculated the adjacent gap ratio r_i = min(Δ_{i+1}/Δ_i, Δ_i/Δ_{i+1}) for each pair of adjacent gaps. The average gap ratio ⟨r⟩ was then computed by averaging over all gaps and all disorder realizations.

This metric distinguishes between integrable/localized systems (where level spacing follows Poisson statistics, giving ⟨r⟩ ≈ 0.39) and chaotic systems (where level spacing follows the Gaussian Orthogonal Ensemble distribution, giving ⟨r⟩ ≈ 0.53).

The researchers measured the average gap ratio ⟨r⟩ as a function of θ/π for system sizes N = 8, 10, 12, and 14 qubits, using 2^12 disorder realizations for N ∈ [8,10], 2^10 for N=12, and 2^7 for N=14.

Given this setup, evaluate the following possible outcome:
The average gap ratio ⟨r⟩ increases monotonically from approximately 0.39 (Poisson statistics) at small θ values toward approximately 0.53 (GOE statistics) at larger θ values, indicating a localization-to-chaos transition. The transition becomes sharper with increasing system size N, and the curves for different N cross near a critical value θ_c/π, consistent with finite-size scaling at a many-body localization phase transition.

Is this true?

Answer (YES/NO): YES